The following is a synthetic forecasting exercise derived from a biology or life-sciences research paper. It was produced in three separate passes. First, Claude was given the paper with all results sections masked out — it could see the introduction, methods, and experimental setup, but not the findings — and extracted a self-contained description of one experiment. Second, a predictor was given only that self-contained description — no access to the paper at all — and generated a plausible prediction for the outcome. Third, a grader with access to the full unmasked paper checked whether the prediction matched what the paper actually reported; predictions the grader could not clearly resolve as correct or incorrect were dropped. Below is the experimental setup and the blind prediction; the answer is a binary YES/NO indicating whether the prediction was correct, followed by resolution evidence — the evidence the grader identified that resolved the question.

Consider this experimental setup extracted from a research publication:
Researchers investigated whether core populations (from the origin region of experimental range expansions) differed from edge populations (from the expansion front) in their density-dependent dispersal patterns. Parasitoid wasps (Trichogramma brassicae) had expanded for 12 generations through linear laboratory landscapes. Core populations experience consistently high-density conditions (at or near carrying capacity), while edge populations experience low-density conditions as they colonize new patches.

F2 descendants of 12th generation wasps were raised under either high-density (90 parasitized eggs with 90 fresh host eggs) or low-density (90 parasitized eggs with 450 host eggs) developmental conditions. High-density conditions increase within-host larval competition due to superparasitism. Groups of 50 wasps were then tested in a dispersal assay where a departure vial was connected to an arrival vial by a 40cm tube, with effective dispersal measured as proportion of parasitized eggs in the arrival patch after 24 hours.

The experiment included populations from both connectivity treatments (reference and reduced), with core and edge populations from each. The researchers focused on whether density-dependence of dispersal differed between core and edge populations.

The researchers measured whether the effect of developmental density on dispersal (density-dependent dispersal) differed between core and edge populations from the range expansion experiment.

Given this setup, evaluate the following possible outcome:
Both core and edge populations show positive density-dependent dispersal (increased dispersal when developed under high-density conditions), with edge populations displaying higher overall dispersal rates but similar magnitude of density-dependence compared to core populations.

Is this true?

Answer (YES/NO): NO